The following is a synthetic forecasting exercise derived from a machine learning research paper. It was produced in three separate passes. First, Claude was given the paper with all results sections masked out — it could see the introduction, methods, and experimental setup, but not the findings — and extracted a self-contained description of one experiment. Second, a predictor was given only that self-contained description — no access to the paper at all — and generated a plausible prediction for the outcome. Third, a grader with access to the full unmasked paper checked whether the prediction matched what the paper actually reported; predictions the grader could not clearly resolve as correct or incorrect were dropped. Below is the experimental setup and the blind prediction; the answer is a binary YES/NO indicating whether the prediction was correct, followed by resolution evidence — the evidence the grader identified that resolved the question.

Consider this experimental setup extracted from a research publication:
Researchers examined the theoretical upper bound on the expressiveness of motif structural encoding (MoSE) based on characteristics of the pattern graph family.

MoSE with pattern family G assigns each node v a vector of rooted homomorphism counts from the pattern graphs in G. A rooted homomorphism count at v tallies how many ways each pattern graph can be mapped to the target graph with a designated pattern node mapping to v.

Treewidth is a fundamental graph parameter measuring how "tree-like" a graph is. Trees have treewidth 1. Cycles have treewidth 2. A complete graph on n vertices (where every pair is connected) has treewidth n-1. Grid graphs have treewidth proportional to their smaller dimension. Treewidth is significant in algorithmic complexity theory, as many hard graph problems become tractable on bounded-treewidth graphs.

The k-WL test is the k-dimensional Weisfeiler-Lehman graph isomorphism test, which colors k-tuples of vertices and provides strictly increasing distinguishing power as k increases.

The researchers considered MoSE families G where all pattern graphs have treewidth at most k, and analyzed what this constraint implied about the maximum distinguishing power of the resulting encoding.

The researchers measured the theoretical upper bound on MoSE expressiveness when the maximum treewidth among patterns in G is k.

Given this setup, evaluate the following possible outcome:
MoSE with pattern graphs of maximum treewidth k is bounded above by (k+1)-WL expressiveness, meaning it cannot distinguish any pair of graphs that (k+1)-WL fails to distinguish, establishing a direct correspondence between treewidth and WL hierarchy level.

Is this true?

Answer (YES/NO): NO